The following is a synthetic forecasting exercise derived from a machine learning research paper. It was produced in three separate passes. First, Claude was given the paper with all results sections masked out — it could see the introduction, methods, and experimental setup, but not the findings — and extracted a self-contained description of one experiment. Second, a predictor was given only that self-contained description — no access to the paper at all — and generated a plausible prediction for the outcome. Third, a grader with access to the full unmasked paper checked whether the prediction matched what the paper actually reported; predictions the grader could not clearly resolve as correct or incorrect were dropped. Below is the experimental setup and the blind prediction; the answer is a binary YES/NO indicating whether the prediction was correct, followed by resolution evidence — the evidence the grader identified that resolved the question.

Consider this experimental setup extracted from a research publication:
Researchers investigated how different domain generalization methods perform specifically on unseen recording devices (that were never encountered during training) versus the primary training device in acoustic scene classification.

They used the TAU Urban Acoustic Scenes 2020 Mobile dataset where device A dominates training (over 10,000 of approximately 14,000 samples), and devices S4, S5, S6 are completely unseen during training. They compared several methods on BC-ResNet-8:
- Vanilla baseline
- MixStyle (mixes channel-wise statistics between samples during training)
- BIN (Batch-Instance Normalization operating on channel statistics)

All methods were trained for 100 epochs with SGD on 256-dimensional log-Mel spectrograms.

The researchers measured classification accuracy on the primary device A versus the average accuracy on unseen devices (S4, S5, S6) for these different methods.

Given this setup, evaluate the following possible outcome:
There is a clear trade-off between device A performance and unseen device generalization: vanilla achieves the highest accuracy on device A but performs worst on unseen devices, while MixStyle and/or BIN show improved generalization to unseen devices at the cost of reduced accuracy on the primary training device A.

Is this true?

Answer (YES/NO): NO